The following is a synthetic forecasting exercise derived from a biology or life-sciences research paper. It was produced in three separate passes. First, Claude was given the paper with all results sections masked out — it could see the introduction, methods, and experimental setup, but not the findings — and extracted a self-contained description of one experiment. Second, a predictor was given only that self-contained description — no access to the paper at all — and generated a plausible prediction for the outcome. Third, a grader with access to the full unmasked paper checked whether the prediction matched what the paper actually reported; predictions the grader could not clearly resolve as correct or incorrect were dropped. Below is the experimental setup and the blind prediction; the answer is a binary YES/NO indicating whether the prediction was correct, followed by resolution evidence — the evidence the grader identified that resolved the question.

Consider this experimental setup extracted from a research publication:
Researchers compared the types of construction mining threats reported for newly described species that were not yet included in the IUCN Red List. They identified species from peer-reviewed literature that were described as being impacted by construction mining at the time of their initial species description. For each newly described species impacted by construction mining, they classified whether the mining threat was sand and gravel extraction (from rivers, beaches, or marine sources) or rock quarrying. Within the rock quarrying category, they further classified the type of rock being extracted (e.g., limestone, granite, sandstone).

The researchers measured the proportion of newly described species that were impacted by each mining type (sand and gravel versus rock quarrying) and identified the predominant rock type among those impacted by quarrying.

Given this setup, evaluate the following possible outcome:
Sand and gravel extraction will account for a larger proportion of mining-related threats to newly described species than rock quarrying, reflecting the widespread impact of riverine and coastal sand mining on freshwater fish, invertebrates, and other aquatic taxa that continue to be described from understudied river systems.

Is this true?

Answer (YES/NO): NO